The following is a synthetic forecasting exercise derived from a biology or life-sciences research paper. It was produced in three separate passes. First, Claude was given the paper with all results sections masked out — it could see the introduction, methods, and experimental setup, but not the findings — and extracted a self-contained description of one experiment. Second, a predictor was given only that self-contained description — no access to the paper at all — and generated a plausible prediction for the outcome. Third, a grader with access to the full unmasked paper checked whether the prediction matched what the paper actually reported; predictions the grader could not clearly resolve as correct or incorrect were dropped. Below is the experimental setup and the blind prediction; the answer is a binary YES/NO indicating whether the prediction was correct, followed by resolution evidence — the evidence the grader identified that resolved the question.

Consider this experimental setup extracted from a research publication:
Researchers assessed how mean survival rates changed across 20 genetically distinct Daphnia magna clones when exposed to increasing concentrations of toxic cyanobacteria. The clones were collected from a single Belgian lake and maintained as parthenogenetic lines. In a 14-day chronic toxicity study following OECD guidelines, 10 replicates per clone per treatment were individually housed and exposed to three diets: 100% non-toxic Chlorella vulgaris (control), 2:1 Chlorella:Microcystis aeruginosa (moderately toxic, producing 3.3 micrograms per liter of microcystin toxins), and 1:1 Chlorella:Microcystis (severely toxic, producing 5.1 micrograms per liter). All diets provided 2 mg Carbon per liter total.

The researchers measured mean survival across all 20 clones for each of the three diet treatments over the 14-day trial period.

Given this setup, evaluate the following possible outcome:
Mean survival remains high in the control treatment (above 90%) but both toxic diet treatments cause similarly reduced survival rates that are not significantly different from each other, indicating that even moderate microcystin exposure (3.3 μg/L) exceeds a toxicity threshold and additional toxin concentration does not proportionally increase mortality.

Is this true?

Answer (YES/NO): NO